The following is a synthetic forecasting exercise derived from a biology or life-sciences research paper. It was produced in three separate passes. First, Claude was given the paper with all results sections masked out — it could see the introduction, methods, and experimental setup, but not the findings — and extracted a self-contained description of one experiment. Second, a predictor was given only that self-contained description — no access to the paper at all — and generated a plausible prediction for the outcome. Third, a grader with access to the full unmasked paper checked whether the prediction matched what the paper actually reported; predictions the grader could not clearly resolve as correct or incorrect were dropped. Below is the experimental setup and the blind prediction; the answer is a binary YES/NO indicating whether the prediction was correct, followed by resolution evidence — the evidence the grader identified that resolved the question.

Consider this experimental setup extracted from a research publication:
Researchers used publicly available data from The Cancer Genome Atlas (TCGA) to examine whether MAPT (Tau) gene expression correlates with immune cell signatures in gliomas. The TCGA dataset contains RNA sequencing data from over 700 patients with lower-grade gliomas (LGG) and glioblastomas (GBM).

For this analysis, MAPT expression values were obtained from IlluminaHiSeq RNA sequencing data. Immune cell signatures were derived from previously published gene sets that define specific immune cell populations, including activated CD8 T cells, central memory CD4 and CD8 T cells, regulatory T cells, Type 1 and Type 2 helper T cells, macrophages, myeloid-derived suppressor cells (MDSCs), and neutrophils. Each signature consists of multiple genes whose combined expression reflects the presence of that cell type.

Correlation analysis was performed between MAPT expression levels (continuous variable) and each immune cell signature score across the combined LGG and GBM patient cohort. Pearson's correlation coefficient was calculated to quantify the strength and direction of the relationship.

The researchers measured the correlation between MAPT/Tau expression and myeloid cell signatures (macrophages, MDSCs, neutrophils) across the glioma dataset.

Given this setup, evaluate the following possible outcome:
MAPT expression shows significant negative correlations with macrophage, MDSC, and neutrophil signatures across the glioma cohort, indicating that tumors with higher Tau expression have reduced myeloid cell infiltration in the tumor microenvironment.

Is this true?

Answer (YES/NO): YES